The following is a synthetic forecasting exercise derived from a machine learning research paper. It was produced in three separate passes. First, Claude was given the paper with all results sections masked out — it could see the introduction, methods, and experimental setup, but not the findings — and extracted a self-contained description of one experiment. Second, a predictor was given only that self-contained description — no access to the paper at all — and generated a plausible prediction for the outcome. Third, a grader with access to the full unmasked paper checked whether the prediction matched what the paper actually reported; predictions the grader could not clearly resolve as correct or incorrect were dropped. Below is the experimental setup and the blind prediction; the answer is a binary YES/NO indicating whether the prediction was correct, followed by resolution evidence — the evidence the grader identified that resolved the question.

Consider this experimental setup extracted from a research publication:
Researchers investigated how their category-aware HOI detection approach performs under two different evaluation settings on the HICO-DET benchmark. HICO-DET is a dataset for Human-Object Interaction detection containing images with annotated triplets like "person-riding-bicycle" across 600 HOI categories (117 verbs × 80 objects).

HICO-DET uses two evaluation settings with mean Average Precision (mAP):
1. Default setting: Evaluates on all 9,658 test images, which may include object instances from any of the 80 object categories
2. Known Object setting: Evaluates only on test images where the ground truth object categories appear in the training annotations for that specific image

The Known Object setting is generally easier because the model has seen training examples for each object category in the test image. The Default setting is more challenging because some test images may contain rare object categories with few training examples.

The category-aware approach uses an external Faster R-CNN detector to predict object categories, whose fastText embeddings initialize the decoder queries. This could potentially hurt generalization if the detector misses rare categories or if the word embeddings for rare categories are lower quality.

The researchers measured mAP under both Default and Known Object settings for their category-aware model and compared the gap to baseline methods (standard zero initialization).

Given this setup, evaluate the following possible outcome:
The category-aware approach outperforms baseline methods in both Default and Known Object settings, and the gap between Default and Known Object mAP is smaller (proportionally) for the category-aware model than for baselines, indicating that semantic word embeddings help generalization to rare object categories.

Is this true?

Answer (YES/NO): YES